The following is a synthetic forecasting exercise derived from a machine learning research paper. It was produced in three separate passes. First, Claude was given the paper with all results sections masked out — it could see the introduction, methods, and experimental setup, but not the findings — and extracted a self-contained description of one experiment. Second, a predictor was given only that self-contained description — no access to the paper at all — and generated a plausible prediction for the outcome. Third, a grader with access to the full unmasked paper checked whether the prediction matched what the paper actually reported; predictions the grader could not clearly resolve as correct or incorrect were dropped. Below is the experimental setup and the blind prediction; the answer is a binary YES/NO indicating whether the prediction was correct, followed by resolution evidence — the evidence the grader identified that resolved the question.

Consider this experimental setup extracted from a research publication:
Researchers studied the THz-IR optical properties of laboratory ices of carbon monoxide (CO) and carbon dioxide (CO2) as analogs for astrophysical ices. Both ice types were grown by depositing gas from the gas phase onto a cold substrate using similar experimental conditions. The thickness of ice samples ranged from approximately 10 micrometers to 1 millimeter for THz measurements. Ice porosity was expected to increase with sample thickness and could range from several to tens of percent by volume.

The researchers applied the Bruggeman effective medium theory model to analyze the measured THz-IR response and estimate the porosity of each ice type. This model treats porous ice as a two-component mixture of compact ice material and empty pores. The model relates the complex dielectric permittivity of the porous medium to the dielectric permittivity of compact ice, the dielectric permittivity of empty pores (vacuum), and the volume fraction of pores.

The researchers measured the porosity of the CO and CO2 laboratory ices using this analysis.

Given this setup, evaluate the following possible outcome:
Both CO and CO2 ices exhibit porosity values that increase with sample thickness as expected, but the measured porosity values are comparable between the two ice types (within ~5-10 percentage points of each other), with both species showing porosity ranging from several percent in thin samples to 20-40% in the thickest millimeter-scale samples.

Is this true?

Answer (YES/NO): NO